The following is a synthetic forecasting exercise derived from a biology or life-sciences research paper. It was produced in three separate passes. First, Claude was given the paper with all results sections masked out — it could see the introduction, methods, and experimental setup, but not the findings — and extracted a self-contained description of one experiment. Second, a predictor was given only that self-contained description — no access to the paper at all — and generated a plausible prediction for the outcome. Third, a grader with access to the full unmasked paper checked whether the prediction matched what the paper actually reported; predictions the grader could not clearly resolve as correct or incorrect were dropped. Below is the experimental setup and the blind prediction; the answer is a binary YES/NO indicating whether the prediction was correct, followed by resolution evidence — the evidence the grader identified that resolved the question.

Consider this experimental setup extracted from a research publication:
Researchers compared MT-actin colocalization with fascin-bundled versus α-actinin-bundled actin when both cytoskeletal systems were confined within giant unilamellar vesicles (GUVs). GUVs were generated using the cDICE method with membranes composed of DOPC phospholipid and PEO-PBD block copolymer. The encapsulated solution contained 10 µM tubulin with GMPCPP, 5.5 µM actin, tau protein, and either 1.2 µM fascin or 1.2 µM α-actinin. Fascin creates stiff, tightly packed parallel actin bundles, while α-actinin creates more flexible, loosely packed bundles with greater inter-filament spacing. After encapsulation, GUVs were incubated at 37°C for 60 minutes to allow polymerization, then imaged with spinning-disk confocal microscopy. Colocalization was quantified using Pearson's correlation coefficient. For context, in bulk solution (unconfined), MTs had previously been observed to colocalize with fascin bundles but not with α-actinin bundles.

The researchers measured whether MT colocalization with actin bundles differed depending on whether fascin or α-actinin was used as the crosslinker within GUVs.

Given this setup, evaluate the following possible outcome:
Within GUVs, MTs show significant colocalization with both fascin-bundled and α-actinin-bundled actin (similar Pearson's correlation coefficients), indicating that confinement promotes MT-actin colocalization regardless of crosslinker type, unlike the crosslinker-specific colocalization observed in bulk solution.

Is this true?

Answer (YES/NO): YES